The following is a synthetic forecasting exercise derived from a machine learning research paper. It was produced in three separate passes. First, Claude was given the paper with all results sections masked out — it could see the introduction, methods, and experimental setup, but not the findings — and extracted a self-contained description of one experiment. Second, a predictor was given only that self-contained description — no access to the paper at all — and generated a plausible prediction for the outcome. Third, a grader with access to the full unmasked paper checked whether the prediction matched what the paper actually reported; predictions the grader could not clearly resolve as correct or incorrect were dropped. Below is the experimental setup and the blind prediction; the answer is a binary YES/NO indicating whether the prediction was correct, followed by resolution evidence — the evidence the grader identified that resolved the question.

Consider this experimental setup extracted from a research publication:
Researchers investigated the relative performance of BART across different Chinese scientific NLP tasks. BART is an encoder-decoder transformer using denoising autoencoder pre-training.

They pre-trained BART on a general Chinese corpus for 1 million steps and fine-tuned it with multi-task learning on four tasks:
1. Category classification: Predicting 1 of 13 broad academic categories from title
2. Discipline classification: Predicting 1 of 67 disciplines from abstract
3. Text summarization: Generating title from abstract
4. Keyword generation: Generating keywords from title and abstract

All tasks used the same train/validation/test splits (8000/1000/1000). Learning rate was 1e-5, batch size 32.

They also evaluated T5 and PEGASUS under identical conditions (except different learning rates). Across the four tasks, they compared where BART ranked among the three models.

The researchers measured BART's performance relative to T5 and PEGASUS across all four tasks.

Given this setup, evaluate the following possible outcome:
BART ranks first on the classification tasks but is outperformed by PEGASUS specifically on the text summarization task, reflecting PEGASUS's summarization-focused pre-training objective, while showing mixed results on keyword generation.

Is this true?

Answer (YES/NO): NO